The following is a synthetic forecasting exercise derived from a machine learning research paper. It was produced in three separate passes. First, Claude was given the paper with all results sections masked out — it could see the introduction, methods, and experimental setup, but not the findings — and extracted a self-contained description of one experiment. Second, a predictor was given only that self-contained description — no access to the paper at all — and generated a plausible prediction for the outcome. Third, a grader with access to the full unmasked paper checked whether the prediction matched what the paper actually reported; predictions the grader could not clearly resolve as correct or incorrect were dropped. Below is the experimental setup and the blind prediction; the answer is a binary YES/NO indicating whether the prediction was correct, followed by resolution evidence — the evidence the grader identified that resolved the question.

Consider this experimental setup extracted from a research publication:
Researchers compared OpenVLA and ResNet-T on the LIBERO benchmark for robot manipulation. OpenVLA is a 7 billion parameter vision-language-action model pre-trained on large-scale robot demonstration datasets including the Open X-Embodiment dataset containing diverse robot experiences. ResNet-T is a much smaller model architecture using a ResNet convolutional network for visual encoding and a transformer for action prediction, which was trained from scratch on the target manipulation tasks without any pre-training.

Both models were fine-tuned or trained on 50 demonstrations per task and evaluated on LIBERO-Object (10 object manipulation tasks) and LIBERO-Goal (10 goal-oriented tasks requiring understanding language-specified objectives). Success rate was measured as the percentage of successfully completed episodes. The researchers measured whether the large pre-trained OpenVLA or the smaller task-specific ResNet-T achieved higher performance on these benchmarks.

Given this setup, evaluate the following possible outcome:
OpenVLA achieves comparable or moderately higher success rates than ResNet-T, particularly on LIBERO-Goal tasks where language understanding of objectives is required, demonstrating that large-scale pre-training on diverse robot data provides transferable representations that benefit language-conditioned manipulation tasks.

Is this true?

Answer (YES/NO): NO